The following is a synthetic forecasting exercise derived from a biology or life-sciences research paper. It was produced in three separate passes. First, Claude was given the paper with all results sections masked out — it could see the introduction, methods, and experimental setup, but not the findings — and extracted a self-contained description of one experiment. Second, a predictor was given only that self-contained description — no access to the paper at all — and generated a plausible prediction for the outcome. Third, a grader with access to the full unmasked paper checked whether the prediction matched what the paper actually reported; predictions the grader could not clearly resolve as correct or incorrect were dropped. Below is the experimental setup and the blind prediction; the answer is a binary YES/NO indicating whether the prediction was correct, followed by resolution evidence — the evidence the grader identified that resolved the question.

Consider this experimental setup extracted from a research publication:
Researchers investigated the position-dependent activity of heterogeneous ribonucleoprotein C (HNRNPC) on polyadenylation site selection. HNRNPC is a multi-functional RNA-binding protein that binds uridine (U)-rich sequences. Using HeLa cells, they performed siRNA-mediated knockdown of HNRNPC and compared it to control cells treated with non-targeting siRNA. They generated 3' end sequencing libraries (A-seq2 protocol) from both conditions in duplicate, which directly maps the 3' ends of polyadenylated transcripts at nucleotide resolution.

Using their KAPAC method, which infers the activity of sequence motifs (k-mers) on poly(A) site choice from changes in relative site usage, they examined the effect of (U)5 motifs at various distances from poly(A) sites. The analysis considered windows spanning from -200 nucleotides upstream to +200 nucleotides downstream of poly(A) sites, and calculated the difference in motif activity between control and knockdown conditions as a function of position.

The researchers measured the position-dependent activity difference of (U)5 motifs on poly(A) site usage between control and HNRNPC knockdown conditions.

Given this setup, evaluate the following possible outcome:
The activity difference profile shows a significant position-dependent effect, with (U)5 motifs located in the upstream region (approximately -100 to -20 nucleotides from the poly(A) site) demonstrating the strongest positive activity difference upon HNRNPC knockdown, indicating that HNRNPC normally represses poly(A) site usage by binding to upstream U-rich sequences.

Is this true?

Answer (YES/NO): NO